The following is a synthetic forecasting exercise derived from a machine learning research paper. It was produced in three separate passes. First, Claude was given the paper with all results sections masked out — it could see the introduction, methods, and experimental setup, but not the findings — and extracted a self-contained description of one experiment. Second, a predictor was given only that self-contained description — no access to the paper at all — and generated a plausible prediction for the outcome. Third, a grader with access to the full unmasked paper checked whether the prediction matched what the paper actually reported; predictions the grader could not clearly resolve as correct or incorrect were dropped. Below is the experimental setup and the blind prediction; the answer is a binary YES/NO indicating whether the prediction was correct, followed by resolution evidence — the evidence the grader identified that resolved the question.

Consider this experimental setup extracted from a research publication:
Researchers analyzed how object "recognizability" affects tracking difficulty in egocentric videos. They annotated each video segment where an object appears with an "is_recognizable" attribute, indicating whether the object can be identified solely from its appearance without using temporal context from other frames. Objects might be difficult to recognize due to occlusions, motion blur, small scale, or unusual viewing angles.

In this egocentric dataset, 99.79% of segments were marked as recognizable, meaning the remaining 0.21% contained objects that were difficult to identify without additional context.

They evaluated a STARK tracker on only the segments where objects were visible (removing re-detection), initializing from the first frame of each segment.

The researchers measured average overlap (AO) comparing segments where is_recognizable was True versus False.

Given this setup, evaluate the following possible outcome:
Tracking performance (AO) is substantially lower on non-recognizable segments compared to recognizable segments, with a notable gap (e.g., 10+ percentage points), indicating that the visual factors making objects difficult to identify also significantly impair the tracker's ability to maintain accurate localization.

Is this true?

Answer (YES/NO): NO